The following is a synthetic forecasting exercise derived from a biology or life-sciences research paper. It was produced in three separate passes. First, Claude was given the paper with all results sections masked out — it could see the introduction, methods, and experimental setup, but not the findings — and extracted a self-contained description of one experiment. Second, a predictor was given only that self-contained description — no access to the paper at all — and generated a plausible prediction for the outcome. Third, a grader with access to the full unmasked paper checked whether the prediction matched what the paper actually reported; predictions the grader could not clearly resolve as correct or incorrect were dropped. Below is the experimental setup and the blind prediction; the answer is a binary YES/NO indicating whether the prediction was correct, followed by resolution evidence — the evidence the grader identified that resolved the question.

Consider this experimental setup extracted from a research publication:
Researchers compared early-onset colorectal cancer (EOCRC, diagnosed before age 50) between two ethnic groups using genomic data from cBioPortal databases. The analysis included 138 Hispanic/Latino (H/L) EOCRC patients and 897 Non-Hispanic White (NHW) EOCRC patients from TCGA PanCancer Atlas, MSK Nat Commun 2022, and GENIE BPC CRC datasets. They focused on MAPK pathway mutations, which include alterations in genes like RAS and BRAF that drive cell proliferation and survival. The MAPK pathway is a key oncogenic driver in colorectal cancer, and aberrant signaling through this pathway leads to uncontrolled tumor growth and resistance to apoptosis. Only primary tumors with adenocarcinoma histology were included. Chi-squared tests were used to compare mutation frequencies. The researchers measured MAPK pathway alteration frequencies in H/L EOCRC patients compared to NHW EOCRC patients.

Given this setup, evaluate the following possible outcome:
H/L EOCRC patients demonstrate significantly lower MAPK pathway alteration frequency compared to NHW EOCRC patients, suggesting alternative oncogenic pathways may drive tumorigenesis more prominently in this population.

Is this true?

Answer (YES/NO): NO